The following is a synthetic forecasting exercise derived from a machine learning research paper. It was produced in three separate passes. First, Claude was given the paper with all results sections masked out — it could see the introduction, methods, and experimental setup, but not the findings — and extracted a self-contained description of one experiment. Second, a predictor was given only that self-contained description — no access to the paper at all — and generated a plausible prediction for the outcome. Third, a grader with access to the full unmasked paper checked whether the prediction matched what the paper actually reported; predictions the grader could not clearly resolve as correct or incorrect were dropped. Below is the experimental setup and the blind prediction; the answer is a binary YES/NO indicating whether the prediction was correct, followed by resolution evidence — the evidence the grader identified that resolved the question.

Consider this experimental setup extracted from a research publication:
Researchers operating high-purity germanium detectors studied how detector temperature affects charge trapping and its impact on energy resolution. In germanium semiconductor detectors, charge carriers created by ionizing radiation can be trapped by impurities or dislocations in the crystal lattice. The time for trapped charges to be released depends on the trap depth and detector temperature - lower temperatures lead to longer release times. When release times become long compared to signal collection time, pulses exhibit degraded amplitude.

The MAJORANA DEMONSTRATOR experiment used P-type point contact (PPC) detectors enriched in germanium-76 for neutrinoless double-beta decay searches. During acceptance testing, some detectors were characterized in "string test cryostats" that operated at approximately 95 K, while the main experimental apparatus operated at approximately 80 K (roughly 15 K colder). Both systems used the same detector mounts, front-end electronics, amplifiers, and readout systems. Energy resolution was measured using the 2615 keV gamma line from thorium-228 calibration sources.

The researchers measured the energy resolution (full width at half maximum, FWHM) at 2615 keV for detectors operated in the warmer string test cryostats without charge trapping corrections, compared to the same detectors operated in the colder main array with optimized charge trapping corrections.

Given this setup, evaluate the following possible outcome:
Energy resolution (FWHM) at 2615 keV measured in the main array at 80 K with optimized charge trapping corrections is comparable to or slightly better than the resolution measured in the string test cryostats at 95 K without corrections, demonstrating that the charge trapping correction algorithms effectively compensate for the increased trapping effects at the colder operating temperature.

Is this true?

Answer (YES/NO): YES